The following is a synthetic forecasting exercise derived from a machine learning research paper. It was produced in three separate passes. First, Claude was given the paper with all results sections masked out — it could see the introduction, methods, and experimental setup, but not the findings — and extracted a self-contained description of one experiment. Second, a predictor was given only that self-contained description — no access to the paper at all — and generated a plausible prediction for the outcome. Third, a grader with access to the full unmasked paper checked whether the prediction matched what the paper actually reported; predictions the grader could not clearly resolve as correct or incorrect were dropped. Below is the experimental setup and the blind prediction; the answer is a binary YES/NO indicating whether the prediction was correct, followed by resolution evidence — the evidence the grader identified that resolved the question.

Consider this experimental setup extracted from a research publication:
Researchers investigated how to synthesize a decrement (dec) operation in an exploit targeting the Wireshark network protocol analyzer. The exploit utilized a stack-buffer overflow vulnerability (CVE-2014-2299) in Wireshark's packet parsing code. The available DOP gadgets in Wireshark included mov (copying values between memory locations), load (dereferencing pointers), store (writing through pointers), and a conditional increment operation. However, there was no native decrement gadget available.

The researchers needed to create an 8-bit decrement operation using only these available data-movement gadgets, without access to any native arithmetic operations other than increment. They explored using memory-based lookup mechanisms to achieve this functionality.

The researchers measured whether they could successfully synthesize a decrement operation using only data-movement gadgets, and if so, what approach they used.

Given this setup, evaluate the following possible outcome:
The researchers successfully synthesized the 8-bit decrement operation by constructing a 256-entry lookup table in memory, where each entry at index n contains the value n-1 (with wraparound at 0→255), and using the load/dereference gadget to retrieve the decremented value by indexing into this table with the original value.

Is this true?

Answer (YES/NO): YES